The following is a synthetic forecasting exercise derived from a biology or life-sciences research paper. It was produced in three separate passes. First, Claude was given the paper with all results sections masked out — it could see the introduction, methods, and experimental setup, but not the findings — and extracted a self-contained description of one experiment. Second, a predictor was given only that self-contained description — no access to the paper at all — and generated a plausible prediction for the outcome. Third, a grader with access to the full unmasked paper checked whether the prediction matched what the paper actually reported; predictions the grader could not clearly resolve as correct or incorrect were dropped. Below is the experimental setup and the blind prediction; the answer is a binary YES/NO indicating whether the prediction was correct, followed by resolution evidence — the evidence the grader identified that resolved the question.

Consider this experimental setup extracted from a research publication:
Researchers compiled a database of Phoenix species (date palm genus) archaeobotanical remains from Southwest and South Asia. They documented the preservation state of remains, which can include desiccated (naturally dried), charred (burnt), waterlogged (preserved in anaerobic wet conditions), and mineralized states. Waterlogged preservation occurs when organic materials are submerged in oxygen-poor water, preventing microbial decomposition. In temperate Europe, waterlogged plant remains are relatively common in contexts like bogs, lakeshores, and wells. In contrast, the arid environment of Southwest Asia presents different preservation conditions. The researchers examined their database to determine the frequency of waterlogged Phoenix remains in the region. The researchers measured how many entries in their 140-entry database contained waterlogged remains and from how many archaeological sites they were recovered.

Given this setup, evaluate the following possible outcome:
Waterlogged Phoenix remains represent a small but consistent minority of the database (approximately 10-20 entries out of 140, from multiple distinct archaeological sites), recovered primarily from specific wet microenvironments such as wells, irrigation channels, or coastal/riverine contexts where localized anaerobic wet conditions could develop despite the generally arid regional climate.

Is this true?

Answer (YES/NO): NO